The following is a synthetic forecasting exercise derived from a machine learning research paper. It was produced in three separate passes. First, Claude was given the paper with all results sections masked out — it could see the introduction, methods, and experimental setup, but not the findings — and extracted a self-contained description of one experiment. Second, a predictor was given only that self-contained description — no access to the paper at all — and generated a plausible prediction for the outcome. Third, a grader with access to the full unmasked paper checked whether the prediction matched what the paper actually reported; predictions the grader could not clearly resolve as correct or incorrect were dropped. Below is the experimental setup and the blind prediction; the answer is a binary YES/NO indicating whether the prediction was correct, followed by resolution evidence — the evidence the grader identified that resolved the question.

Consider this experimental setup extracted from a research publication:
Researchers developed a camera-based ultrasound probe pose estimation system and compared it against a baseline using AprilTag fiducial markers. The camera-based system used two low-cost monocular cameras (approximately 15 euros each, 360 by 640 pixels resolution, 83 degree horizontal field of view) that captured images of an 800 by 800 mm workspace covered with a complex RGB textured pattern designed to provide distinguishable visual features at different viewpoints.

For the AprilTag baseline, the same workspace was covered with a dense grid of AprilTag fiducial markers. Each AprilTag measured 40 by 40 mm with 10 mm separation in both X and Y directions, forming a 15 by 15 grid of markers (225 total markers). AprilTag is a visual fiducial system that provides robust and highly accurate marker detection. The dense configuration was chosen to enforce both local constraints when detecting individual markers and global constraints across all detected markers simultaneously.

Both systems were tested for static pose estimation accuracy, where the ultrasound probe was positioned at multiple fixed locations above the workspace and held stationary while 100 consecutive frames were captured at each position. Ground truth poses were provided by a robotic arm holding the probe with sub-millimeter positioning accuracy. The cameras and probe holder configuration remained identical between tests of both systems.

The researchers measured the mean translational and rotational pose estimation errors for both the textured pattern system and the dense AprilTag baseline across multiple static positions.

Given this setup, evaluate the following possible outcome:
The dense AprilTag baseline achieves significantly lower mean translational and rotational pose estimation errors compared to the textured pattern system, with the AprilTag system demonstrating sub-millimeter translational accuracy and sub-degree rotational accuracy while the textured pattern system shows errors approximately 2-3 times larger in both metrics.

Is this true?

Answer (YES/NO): NO